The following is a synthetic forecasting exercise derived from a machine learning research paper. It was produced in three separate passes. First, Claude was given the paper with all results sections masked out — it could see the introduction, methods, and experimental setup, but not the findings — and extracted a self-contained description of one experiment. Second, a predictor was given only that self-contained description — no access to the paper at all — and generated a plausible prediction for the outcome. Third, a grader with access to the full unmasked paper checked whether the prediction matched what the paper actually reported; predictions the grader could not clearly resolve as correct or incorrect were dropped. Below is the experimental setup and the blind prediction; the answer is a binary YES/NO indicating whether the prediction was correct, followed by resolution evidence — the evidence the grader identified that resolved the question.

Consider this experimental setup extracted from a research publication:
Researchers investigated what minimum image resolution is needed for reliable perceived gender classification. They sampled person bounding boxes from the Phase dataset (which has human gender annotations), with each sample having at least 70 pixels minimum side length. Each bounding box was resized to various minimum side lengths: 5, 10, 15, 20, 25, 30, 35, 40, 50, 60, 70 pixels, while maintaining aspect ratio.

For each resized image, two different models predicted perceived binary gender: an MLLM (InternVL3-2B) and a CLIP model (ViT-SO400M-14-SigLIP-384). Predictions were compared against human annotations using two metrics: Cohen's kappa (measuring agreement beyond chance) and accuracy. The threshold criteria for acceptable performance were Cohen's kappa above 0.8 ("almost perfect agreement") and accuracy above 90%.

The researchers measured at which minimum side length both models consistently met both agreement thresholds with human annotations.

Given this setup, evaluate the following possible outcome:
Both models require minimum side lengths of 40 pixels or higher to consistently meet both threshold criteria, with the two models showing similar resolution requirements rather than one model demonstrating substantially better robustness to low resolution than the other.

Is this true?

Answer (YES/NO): NO